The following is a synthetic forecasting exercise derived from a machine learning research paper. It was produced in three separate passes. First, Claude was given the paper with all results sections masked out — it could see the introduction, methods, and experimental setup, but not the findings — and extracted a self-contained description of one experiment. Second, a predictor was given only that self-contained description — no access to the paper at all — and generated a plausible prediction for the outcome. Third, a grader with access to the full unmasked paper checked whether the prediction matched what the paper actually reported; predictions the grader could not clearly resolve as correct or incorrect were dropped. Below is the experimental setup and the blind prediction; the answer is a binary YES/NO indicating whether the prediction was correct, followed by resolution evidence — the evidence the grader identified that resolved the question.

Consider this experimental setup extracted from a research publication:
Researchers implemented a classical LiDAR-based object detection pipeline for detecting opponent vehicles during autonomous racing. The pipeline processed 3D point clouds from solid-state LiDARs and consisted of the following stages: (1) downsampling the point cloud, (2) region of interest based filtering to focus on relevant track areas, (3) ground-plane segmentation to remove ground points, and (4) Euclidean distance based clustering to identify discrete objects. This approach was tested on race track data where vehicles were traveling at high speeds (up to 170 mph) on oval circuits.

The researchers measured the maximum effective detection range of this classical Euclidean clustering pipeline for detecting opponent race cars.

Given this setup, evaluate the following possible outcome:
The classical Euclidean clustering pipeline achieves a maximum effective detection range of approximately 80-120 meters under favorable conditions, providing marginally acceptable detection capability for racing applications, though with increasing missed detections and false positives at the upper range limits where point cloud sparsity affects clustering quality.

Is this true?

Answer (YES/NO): NO